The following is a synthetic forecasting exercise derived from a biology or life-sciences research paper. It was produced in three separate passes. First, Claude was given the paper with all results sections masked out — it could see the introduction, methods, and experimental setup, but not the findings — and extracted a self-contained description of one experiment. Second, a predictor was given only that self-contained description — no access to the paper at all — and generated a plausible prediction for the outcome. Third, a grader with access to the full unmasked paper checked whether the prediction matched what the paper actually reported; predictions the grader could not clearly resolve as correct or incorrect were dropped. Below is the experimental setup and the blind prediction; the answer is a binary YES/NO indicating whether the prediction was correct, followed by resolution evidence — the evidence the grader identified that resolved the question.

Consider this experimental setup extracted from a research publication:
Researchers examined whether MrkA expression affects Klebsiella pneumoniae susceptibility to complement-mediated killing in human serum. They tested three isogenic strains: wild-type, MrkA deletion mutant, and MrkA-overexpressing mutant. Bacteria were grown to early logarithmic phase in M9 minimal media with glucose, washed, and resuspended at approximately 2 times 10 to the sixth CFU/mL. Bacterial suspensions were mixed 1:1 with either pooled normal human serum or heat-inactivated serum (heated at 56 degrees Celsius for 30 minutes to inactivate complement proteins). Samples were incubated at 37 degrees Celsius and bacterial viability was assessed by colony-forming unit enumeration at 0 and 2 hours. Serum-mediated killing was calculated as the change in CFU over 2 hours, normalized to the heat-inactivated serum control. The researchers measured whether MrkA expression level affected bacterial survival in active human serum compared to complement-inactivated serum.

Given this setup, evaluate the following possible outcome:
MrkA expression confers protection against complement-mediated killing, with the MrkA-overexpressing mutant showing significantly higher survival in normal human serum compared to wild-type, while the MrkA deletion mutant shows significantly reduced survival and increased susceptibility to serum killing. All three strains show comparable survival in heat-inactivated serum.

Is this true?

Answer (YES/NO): NO